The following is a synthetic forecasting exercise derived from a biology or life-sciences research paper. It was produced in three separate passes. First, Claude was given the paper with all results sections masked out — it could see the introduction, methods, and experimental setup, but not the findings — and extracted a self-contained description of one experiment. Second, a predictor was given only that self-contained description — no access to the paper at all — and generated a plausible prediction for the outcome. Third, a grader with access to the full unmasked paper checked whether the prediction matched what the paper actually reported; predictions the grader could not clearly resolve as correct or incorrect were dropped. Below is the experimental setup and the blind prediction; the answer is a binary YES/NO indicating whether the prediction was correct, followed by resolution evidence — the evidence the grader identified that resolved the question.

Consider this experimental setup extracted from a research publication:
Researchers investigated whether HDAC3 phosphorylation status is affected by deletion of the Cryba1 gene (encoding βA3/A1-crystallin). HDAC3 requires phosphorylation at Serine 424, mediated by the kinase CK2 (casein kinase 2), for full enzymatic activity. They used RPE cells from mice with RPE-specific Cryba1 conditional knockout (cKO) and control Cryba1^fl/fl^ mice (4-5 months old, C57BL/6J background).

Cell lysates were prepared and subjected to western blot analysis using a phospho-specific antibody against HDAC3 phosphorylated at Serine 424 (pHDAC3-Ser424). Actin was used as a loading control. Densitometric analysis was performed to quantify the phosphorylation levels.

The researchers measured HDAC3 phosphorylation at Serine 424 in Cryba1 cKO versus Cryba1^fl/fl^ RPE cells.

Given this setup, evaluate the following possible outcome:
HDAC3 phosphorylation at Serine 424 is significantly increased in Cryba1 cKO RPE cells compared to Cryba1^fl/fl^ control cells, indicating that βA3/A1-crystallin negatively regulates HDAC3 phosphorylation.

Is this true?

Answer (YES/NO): NO